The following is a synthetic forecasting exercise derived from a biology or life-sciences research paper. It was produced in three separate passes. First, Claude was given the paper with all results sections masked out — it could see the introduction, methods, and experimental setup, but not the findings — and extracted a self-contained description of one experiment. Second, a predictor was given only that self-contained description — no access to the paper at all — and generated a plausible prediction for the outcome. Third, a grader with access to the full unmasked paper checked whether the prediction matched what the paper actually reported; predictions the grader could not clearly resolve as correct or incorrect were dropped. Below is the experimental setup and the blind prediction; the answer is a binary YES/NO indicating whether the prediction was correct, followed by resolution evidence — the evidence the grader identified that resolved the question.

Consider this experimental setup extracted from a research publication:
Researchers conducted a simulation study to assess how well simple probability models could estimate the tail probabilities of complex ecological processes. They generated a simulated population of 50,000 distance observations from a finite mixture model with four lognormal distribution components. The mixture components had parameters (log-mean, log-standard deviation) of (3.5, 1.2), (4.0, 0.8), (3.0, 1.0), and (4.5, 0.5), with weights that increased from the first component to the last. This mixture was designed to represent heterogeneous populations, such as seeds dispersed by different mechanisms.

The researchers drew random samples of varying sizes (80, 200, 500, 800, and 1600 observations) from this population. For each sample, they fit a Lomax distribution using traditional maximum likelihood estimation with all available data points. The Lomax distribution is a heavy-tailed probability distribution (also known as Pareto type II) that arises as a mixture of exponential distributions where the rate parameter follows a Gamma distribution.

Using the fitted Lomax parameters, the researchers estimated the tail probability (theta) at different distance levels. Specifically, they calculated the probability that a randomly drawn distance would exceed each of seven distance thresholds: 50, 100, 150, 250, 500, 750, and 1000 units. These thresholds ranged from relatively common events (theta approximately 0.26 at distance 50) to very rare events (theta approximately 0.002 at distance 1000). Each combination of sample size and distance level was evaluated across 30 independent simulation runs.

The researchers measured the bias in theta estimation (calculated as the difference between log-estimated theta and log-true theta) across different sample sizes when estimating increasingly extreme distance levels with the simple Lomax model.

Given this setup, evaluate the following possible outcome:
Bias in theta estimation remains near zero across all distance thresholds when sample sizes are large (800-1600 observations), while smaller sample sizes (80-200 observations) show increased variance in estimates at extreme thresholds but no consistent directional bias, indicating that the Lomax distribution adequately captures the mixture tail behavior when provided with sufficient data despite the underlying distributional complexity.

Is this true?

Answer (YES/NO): NO